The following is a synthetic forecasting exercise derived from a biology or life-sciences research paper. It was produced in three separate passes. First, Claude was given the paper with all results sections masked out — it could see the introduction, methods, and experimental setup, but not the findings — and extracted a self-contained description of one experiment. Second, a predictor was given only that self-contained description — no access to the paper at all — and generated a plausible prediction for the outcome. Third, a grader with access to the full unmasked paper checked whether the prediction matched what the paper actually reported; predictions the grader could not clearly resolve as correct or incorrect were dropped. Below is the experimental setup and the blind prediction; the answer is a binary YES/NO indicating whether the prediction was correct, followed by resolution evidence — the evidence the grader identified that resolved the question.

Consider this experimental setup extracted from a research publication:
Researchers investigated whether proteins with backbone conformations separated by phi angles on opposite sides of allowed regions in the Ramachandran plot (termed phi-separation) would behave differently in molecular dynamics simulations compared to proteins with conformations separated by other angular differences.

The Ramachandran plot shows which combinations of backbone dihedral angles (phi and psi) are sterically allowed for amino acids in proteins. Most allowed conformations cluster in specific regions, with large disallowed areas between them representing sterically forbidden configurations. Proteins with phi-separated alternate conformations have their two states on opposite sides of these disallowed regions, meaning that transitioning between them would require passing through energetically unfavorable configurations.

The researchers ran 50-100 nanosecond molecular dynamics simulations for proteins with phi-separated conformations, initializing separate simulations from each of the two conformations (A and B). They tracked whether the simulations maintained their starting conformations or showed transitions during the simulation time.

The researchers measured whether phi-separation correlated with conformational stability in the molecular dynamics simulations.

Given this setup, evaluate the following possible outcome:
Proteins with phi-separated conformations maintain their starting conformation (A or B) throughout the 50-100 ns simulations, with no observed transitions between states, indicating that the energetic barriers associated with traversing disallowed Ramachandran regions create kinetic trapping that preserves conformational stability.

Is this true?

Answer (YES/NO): NO